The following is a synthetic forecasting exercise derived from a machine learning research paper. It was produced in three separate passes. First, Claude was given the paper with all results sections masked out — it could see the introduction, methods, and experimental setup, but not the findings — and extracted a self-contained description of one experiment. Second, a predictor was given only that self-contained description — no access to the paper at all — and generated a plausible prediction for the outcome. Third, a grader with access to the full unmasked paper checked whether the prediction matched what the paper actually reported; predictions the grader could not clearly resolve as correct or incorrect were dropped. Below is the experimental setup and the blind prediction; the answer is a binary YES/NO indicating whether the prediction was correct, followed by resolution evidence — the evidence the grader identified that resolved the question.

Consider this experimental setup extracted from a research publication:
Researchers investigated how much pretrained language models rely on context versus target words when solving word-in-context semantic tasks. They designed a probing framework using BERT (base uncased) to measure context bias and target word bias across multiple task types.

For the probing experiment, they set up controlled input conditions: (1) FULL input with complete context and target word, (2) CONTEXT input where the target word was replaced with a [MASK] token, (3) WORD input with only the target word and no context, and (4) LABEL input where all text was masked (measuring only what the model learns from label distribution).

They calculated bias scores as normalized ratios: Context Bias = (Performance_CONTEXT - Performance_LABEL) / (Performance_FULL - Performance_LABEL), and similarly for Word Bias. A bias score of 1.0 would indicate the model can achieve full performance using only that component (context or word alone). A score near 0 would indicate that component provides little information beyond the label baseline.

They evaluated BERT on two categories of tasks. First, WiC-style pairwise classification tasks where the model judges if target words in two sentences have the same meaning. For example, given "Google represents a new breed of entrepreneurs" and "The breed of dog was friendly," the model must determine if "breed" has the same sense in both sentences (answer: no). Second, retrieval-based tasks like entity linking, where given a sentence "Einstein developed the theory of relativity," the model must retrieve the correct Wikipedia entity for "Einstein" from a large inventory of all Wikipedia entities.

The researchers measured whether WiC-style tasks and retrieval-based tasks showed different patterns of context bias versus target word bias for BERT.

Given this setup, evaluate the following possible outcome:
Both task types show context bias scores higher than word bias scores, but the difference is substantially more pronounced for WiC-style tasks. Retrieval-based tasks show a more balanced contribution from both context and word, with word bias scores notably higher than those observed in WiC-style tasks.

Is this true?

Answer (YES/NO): NO